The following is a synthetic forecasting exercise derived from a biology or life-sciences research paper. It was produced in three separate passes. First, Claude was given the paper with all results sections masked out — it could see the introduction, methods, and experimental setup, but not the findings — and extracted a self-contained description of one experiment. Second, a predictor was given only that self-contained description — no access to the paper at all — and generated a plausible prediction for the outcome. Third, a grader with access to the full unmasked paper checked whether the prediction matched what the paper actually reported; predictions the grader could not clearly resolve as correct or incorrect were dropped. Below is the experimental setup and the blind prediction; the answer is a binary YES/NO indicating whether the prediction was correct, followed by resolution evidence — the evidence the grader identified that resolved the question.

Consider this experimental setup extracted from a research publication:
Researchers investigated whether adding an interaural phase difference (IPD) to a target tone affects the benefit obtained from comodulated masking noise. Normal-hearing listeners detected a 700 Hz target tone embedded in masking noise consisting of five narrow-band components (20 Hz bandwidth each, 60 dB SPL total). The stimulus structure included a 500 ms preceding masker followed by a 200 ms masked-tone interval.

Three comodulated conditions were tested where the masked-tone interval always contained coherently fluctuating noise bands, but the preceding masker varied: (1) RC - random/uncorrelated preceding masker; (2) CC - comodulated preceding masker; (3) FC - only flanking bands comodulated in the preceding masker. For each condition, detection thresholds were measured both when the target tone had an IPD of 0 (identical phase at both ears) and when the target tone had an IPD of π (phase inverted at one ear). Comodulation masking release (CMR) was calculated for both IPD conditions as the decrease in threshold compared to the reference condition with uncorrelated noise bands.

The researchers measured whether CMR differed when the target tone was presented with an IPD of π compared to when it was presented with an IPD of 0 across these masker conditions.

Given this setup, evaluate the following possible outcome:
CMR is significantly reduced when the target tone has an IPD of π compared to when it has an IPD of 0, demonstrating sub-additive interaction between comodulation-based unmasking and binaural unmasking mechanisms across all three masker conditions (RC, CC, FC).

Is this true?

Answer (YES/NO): YES